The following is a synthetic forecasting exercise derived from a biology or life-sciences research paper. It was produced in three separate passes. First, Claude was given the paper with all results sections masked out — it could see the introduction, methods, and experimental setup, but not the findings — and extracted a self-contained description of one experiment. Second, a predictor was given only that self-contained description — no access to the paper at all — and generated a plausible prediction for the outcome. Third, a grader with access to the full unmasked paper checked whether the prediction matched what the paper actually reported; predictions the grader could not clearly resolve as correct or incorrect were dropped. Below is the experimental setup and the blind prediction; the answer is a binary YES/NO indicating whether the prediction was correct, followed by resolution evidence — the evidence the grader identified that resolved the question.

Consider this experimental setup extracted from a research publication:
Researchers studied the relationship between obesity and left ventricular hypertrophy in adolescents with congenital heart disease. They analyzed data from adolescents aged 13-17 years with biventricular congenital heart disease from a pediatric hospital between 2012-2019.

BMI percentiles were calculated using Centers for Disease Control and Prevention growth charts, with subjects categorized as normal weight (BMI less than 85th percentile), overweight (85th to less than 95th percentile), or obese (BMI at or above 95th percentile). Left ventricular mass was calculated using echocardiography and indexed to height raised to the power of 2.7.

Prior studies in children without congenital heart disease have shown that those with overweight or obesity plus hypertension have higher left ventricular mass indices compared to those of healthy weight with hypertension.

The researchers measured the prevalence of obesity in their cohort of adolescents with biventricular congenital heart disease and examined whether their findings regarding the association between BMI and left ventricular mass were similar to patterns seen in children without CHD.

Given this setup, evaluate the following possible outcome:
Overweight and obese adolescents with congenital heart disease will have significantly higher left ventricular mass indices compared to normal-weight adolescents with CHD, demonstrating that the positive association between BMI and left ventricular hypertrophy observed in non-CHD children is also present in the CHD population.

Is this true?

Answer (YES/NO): YES